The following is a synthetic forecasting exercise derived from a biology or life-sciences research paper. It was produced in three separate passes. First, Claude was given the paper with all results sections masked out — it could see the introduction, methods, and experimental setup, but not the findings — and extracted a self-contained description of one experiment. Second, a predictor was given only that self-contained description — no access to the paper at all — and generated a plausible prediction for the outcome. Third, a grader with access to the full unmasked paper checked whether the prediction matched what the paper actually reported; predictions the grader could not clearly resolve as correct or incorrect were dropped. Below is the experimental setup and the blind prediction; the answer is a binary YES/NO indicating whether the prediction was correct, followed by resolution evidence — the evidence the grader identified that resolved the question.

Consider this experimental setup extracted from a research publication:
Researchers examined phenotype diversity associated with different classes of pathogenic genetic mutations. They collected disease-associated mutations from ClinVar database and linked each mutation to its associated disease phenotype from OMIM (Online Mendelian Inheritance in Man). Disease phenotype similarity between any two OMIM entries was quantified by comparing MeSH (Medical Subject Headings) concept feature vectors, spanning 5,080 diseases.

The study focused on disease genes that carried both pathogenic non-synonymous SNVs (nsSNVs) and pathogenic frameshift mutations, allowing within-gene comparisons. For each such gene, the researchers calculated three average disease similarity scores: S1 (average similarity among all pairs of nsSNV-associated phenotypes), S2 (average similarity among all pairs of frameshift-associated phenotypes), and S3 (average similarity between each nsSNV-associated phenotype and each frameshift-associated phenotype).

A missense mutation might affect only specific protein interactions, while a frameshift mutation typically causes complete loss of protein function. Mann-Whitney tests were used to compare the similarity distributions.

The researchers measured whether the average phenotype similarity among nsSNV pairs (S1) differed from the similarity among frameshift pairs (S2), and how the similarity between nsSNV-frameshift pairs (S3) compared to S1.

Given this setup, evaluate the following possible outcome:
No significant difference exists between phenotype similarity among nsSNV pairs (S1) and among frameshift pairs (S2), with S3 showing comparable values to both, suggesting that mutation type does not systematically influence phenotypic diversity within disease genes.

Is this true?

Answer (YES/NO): NO